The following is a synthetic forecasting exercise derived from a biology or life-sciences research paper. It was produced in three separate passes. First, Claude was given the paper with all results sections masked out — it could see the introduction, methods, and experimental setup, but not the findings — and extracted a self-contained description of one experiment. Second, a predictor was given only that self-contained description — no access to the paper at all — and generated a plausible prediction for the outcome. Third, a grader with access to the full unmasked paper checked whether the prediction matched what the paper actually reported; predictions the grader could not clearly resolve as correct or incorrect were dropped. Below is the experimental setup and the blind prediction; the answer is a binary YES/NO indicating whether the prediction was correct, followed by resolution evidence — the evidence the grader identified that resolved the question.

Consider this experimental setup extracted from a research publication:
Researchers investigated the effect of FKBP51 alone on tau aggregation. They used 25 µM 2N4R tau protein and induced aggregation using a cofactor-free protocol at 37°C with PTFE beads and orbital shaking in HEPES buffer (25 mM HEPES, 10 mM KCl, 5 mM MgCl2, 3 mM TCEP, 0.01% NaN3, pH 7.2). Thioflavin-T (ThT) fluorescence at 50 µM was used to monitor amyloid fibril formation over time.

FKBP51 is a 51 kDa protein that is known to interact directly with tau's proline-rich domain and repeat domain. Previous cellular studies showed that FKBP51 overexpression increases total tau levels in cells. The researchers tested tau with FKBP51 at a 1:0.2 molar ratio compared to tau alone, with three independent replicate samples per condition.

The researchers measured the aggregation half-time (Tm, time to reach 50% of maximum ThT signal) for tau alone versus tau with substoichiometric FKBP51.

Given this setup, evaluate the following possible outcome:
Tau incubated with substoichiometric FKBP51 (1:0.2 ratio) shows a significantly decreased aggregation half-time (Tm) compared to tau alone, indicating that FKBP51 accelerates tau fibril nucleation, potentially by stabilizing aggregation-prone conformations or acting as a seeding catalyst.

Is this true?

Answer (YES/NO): NO